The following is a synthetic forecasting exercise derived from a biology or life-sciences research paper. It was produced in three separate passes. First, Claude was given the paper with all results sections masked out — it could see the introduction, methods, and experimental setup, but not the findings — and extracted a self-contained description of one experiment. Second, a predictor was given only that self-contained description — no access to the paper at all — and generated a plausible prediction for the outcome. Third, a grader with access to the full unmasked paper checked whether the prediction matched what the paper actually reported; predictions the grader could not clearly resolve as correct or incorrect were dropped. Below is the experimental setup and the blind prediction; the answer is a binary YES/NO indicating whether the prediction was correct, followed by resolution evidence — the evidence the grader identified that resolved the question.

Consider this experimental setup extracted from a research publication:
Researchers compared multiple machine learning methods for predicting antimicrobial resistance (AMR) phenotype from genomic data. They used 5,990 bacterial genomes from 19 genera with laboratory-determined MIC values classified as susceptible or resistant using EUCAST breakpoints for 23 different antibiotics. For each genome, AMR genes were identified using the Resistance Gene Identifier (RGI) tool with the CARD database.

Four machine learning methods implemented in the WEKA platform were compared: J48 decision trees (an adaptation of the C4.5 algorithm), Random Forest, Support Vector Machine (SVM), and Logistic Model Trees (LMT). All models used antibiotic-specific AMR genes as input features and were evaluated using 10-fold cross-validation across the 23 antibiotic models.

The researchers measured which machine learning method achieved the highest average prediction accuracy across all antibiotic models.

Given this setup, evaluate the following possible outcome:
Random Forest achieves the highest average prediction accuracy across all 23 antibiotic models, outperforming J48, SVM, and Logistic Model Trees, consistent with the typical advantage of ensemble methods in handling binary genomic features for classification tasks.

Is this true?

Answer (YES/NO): NO